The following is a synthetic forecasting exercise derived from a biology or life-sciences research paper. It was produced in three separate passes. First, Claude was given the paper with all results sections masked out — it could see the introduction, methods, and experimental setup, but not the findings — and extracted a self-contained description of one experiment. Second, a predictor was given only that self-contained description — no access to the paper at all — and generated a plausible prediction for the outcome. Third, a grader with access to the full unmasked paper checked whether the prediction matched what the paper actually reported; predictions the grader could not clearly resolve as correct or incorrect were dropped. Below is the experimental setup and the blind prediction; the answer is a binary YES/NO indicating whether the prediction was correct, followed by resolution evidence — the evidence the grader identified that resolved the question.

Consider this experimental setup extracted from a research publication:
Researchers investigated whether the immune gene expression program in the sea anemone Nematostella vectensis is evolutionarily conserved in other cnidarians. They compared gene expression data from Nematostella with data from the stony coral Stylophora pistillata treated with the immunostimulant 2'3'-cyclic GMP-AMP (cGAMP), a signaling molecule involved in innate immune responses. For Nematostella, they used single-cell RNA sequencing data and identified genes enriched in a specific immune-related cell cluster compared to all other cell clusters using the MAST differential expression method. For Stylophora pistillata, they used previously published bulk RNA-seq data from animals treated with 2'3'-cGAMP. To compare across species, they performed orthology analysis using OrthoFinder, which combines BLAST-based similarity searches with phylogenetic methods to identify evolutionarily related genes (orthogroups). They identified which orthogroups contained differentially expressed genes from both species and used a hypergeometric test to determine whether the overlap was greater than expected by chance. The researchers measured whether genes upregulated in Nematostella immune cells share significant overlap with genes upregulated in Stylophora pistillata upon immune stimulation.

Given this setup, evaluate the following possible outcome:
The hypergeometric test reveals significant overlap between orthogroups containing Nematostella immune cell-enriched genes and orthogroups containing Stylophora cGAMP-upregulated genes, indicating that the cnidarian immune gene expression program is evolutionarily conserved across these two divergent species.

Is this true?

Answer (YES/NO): YES